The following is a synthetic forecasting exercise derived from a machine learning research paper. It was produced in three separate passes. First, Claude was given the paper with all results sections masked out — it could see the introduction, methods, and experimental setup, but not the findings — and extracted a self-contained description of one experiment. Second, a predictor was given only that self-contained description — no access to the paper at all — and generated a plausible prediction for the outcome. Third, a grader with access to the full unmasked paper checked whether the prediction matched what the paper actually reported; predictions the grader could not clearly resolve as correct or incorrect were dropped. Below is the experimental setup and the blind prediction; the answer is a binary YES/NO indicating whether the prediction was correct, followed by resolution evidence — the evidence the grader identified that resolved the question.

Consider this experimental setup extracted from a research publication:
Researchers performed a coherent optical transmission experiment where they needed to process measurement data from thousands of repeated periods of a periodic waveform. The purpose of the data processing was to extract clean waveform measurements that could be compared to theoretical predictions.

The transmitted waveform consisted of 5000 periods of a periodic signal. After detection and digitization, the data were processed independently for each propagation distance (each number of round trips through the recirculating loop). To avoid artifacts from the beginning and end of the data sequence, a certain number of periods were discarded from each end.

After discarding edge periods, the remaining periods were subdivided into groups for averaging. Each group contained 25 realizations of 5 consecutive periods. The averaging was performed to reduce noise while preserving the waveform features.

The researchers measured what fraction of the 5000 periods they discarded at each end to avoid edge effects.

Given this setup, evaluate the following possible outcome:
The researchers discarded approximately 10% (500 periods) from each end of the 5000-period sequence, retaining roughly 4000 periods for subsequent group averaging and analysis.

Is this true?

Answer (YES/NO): NO